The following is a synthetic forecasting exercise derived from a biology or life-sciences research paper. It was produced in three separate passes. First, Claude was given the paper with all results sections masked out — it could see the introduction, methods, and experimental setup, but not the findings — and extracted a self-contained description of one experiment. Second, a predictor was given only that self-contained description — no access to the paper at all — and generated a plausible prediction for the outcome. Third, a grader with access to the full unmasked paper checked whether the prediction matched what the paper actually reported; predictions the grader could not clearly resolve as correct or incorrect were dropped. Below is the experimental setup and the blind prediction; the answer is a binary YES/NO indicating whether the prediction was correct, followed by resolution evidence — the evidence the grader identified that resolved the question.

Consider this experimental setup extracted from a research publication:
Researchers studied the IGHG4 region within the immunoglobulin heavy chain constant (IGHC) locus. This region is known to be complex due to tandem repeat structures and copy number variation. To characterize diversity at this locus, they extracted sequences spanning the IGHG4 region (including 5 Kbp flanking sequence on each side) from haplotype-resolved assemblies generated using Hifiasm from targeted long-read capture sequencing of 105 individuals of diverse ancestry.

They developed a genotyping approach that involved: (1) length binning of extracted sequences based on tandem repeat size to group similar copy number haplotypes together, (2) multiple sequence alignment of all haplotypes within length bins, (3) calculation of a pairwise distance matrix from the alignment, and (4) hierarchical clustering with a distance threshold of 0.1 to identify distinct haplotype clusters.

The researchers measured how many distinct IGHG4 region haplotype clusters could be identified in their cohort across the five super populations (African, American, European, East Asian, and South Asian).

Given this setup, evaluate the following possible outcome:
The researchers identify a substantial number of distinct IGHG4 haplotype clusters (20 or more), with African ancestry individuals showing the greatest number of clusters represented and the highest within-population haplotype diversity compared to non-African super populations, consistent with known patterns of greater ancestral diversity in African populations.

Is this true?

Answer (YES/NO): NO